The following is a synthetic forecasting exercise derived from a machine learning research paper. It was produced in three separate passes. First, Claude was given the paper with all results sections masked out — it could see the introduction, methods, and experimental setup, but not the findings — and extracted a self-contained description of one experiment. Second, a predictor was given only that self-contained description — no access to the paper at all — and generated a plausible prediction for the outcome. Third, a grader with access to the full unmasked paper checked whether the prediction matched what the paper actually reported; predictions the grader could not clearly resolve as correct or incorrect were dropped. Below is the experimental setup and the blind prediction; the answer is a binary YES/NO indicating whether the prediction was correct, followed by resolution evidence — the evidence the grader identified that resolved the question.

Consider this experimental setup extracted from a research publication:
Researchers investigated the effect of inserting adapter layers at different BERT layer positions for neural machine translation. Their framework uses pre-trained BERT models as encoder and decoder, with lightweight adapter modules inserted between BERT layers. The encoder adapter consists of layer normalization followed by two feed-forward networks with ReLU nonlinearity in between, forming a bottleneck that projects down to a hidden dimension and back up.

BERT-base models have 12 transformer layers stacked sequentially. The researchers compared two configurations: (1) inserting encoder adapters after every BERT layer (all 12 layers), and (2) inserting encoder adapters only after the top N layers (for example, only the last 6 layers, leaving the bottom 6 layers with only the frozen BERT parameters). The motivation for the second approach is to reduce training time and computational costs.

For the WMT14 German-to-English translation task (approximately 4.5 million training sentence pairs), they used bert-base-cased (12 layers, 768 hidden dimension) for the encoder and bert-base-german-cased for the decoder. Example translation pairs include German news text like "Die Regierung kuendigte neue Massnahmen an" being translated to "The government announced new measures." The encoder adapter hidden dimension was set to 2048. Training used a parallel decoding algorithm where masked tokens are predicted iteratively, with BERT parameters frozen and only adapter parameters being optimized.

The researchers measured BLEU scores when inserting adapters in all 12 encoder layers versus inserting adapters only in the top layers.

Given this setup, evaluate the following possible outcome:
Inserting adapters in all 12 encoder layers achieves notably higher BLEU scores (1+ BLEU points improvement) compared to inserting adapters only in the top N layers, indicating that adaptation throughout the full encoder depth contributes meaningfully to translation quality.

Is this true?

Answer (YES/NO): NO